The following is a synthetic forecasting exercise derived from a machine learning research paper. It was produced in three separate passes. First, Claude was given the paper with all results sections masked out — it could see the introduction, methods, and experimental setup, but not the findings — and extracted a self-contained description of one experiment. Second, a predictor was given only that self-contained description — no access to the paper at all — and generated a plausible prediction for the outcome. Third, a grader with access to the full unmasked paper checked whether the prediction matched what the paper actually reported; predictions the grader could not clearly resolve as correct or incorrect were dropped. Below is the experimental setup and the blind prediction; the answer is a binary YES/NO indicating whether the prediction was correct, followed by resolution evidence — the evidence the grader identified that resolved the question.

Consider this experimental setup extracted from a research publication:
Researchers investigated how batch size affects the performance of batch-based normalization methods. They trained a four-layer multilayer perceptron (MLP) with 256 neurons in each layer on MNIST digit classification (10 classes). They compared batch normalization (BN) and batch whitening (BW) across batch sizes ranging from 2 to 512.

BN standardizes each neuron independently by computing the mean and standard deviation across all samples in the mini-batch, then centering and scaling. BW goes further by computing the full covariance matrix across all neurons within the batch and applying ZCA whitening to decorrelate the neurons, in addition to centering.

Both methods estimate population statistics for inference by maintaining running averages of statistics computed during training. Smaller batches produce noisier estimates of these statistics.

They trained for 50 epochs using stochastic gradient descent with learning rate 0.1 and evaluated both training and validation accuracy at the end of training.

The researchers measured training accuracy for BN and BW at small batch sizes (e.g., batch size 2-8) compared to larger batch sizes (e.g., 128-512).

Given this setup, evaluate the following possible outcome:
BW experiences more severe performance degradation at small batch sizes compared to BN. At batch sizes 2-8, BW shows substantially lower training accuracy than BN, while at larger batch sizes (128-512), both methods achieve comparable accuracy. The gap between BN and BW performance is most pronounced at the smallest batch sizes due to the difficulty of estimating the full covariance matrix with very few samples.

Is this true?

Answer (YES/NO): YES